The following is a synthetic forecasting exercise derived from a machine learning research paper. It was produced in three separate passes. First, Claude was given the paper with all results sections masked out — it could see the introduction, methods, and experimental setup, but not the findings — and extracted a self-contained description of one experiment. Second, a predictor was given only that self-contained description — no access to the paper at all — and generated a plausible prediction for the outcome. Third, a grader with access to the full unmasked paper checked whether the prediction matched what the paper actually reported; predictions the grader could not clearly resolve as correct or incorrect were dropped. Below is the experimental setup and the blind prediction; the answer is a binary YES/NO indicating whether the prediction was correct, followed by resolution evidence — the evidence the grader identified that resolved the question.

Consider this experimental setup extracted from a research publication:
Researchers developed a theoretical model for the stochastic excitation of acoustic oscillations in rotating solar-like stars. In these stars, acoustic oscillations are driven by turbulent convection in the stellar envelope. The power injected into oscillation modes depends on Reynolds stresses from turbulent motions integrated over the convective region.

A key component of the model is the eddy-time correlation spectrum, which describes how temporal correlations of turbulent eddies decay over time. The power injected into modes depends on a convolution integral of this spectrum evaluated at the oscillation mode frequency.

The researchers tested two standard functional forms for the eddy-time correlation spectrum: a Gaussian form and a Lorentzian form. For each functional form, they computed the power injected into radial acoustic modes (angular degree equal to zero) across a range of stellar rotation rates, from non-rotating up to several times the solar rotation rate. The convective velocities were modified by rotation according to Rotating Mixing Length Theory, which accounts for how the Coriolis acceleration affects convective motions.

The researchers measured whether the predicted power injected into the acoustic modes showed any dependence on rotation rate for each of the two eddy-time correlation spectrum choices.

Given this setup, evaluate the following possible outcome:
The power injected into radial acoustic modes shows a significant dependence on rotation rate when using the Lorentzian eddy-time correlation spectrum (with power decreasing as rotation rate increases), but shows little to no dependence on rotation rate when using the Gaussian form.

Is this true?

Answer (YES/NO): YES